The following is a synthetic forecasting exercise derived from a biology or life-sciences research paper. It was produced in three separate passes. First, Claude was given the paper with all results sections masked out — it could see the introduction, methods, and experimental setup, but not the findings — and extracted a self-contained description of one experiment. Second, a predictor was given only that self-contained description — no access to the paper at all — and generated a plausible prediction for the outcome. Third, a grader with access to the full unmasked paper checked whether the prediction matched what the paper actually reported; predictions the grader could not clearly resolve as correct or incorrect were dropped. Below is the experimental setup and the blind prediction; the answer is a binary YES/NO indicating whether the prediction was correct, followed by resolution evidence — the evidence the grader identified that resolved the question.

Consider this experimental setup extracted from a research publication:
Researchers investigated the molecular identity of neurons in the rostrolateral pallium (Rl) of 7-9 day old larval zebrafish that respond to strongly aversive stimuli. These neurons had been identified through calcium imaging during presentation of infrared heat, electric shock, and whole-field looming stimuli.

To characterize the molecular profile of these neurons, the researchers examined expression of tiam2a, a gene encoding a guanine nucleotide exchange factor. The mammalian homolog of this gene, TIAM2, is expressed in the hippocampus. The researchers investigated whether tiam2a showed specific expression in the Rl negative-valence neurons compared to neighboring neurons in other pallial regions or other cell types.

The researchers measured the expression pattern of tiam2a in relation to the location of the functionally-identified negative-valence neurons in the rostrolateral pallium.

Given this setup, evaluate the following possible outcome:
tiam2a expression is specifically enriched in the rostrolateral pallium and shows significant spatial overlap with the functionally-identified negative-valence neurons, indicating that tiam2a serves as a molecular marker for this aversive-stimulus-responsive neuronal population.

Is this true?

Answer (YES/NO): YES